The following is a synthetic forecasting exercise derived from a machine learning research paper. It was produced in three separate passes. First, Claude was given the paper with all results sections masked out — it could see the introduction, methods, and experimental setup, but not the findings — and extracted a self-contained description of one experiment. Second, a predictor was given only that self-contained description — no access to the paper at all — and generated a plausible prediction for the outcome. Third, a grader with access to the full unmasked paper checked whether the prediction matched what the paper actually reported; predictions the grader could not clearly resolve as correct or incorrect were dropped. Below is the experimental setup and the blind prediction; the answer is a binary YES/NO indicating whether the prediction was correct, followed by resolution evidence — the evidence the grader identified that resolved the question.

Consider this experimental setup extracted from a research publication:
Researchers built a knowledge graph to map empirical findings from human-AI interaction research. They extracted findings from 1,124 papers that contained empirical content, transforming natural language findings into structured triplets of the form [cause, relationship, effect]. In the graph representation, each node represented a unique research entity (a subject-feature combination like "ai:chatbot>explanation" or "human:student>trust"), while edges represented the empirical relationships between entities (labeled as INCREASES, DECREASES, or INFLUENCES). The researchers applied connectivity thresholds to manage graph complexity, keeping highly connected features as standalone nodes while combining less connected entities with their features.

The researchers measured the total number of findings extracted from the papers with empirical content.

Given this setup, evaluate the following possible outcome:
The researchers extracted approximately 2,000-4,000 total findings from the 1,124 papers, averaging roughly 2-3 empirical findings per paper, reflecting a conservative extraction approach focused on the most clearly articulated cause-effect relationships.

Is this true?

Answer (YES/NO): NO